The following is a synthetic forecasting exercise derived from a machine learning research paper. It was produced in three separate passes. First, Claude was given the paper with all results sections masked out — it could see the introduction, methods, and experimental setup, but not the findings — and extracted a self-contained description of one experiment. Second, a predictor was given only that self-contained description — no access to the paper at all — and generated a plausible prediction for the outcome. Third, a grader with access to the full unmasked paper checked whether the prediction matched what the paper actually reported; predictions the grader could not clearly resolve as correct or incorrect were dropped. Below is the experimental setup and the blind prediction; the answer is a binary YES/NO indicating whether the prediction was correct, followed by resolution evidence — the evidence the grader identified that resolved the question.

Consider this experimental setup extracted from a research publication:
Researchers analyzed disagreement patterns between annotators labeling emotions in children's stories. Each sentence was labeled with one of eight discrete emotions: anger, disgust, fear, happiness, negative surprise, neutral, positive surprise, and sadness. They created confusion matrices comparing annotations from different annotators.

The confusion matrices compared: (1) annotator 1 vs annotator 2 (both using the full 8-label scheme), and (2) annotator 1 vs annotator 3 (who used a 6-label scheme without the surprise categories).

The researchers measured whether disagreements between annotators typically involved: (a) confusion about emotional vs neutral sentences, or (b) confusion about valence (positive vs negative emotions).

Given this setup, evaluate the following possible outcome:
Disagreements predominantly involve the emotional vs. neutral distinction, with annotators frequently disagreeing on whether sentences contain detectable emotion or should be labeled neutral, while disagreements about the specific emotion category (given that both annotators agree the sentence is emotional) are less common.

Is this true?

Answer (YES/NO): YES